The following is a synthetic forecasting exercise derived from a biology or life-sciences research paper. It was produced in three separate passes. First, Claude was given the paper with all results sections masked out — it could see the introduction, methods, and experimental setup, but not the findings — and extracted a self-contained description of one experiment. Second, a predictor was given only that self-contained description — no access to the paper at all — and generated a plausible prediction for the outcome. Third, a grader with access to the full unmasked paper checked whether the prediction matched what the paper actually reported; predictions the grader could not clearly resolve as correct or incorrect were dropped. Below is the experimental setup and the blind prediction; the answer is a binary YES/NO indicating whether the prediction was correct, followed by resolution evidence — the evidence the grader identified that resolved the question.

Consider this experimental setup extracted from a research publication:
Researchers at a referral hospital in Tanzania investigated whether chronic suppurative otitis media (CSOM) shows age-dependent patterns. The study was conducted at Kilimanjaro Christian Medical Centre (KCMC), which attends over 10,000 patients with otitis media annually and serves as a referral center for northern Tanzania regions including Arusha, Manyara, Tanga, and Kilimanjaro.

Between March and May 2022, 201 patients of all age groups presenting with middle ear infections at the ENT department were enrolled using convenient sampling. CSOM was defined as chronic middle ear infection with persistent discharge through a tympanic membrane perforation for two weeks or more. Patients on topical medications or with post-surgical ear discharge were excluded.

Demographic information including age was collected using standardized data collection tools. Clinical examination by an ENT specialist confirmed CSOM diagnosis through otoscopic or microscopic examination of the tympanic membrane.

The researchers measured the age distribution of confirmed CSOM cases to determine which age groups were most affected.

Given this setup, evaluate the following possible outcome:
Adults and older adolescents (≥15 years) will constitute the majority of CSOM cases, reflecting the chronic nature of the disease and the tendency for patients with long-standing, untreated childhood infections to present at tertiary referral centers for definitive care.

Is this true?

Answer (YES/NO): NO